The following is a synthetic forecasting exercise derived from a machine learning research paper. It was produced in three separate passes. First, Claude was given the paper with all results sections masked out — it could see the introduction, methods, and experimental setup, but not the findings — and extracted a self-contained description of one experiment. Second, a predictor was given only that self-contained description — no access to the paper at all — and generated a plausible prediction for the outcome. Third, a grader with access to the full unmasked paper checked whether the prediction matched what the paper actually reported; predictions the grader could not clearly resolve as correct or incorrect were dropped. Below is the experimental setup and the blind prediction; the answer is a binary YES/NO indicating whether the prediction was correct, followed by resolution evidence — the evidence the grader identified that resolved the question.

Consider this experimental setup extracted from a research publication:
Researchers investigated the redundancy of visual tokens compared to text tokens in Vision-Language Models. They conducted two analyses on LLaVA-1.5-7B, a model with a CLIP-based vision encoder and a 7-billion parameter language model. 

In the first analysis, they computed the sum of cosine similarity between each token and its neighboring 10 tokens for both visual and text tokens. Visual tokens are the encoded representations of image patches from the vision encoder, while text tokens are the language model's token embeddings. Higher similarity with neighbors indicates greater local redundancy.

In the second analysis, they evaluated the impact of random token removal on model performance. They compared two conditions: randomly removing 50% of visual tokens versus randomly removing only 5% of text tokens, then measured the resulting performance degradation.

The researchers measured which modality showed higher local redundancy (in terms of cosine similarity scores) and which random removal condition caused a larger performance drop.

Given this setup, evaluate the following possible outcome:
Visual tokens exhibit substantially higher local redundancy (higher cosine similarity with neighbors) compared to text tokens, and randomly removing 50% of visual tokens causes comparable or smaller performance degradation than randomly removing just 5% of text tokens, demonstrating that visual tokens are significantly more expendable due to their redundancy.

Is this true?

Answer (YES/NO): YES